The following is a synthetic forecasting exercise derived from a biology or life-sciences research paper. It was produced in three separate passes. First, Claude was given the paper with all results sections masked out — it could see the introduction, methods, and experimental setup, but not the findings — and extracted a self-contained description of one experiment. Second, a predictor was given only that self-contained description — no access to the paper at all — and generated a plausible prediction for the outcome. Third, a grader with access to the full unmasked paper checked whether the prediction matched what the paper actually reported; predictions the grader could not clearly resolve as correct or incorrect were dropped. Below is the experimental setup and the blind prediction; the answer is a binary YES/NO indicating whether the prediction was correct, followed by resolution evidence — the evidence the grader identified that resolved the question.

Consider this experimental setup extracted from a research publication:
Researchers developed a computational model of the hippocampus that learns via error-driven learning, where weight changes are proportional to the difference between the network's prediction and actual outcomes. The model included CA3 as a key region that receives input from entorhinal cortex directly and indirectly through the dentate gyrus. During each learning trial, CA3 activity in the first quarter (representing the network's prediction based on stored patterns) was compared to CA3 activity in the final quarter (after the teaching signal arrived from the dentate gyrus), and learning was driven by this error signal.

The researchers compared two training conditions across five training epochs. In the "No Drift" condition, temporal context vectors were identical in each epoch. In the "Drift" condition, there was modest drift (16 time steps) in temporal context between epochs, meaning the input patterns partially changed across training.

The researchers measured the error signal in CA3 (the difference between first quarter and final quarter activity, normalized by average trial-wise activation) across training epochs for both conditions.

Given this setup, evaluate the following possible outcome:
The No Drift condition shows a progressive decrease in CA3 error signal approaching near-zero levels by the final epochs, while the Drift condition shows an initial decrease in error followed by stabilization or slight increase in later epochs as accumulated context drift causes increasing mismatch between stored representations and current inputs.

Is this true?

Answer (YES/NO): NO